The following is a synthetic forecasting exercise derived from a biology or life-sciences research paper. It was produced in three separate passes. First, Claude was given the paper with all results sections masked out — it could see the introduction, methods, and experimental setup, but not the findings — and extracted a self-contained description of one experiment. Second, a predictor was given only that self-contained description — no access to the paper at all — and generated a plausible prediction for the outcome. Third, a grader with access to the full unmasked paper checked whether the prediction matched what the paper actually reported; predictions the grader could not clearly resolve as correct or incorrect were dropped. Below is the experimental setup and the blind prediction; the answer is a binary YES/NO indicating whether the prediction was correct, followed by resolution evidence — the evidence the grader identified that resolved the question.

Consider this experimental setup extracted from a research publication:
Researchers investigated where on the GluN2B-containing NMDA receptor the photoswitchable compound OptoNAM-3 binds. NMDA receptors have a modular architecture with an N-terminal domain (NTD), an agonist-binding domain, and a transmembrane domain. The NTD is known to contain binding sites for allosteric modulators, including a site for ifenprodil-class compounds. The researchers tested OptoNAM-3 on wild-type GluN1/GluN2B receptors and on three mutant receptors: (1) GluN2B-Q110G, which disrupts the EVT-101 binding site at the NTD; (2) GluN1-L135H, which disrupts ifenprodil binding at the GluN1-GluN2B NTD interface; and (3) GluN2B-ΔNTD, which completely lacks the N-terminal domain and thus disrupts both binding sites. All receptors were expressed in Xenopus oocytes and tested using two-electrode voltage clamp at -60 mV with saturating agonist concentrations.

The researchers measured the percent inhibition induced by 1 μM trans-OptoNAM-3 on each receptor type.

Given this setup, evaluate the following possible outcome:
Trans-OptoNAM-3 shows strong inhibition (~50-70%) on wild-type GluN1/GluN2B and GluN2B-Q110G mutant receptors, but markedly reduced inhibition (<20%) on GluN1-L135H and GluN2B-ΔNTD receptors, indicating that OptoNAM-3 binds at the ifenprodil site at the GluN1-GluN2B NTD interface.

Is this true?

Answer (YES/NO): YES